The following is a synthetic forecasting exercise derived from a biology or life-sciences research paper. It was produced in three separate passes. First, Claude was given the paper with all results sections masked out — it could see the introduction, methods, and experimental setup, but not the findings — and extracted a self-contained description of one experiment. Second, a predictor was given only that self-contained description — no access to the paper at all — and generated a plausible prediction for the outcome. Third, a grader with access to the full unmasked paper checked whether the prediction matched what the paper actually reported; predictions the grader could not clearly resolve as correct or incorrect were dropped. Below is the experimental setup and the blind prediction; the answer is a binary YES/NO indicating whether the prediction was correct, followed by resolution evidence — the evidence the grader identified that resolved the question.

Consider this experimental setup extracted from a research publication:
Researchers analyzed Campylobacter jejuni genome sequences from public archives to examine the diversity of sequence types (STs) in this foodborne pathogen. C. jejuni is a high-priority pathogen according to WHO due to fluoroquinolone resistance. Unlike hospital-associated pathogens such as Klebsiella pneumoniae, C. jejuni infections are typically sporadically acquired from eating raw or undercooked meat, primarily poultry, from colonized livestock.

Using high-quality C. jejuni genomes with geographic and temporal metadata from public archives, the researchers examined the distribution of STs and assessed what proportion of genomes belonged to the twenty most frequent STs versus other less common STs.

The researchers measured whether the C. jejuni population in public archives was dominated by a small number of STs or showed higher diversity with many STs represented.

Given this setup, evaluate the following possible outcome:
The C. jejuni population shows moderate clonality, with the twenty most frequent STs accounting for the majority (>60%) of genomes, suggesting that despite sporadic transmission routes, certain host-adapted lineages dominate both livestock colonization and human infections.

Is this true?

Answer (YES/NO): NO